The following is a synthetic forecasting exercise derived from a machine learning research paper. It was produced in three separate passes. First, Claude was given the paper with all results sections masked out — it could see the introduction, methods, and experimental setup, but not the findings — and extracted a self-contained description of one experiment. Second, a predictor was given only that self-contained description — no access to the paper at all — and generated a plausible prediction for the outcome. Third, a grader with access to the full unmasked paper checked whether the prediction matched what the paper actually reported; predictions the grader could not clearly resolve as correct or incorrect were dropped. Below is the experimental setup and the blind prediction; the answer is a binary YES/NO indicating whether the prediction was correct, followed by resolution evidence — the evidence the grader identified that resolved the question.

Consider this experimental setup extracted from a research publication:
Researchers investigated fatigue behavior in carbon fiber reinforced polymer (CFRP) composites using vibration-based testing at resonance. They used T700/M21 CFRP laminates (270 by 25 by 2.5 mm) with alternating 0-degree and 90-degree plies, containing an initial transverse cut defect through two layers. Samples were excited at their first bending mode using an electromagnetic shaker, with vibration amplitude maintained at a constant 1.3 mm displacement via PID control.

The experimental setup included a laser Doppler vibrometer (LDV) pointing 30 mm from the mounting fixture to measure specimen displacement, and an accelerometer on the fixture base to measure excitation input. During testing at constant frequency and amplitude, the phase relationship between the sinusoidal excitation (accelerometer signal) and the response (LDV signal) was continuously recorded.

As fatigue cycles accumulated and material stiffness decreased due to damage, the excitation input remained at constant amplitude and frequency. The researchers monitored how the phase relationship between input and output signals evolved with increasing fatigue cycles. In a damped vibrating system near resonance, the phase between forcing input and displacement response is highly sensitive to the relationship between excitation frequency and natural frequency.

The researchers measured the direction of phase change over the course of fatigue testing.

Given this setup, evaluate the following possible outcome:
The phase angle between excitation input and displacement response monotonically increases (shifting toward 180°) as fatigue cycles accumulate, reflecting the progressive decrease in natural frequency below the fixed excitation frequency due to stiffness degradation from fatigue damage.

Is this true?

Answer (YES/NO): YES